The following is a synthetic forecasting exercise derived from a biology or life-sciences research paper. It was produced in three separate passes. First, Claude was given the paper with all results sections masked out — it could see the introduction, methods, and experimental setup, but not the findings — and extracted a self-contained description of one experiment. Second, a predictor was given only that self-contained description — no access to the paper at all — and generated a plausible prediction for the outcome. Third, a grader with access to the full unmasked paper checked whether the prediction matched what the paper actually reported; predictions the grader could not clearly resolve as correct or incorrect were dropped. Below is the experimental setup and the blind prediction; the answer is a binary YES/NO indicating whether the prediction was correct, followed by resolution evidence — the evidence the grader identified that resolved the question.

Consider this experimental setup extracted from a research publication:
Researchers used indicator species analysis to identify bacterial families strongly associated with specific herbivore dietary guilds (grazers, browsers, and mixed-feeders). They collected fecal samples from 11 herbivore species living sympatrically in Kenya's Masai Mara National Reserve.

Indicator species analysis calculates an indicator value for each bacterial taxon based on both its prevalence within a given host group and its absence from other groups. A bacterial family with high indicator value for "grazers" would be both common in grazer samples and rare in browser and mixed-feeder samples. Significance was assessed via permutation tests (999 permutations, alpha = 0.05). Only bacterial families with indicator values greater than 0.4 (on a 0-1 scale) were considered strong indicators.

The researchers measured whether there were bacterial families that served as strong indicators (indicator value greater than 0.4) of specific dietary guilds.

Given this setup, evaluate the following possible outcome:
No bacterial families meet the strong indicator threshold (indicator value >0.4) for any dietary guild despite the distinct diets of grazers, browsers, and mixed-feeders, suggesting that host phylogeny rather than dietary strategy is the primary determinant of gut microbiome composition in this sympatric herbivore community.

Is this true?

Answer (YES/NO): NO